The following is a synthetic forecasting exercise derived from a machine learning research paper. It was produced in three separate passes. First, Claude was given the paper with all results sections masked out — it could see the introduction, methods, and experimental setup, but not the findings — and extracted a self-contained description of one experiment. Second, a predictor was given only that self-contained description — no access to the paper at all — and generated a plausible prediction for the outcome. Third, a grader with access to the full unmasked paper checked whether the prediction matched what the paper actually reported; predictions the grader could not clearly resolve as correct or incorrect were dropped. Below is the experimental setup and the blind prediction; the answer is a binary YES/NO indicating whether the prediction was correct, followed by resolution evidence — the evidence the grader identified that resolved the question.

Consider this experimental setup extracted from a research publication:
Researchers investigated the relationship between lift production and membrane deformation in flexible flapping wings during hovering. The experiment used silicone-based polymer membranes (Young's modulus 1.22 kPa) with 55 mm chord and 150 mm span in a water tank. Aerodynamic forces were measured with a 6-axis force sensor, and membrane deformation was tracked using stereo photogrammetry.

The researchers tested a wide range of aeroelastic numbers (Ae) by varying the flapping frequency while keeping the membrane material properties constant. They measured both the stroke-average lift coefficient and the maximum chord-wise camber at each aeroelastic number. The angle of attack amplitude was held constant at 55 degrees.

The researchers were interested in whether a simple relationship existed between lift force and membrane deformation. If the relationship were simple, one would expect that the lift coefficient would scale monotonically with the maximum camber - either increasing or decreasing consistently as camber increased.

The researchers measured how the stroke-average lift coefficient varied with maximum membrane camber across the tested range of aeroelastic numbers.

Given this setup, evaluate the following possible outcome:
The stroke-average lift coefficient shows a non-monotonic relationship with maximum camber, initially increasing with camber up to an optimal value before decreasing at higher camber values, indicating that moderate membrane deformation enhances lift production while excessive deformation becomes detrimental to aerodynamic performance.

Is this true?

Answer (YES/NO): YES